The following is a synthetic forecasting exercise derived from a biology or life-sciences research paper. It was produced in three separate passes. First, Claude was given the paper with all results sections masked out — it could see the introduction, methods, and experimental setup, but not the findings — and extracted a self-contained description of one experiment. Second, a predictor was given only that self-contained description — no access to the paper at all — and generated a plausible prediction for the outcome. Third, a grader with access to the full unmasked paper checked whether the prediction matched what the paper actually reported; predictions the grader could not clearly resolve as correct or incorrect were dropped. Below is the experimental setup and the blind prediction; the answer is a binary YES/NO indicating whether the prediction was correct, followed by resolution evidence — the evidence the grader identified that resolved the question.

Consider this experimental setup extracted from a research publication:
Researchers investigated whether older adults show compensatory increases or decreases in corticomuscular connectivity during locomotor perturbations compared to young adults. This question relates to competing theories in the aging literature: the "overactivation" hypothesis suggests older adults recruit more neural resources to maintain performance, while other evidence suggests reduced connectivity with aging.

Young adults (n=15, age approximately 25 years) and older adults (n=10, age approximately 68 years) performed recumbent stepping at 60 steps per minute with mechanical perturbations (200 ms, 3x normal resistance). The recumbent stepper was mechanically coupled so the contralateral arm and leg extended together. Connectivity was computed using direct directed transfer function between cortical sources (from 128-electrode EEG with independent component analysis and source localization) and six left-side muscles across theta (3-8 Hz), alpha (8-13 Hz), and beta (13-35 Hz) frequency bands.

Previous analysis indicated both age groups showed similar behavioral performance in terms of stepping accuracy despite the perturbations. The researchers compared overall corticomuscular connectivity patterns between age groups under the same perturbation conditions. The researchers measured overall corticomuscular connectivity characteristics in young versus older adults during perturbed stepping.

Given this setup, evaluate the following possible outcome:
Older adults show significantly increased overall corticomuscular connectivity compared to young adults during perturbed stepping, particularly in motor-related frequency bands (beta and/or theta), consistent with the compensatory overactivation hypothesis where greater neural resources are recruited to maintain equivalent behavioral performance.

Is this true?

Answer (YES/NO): YES